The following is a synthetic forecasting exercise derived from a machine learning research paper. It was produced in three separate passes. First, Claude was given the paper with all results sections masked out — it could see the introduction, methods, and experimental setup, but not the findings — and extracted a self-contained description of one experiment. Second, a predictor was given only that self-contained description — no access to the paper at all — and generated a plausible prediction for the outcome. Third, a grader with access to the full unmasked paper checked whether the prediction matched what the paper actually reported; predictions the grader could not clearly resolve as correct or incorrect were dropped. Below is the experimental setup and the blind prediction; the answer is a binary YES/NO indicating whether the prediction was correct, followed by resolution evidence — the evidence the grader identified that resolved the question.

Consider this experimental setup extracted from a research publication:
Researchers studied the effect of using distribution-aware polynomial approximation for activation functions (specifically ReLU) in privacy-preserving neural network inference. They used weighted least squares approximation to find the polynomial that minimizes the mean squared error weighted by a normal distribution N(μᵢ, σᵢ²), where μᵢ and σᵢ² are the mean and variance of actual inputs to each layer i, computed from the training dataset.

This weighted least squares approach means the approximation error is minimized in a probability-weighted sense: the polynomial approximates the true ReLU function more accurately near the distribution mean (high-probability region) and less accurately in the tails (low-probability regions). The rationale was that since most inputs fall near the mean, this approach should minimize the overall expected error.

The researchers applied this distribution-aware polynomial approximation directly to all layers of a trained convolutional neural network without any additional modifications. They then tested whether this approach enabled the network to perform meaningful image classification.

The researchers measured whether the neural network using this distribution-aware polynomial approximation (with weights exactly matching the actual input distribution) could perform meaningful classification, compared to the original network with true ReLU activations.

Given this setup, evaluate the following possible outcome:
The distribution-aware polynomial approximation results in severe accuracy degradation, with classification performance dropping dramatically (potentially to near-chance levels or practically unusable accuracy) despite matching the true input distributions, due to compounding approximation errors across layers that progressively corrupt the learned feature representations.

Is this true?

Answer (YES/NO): YES